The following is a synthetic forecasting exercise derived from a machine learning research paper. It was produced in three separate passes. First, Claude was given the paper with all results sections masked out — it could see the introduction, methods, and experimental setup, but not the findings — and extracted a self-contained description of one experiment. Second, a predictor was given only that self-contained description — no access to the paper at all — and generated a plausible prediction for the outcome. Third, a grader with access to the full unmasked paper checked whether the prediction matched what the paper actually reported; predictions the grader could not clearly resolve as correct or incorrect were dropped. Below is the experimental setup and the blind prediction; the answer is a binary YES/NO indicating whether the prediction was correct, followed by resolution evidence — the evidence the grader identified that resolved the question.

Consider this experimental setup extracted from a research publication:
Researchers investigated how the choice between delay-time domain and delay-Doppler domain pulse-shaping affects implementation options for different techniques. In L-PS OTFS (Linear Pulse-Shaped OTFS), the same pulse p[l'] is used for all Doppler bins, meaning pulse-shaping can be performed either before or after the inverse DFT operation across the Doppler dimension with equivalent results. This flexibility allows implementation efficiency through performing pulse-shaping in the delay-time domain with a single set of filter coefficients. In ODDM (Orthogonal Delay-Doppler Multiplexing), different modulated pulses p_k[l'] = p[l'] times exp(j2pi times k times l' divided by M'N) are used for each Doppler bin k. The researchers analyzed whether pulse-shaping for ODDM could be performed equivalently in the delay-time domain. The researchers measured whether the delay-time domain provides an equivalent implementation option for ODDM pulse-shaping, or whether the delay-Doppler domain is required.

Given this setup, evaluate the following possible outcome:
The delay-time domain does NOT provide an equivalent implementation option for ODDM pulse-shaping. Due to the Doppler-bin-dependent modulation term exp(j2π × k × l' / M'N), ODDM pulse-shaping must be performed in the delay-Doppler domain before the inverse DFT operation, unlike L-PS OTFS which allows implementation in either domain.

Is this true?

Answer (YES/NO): YES